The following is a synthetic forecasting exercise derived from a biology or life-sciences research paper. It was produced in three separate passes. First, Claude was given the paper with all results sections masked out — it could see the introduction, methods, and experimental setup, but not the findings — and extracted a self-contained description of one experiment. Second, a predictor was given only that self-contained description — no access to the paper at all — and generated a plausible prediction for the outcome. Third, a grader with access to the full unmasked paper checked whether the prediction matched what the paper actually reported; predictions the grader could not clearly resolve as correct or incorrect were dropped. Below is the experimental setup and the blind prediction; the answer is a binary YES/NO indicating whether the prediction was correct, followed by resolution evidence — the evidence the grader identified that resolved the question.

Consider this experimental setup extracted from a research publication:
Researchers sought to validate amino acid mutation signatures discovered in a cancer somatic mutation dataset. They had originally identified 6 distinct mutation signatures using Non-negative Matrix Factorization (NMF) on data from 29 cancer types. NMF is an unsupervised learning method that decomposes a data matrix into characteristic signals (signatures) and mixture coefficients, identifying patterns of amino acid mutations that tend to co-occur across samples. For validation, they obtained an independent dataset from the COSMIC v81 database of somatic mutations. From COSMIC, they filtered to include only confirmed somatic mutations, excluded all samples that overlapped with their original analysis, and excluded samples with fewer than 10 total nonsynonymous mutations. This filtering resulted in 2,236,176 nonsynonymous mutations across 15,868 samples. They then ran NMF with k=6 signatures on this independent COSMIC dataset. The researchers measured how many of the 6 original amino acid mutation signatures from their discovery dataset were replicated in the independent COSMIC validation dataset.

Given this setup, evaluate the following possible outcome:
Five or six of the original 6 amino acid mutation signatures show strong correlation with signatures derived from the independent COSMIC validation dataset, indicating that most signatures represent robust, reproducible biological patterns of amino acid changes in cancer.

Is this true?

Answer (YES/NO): YES